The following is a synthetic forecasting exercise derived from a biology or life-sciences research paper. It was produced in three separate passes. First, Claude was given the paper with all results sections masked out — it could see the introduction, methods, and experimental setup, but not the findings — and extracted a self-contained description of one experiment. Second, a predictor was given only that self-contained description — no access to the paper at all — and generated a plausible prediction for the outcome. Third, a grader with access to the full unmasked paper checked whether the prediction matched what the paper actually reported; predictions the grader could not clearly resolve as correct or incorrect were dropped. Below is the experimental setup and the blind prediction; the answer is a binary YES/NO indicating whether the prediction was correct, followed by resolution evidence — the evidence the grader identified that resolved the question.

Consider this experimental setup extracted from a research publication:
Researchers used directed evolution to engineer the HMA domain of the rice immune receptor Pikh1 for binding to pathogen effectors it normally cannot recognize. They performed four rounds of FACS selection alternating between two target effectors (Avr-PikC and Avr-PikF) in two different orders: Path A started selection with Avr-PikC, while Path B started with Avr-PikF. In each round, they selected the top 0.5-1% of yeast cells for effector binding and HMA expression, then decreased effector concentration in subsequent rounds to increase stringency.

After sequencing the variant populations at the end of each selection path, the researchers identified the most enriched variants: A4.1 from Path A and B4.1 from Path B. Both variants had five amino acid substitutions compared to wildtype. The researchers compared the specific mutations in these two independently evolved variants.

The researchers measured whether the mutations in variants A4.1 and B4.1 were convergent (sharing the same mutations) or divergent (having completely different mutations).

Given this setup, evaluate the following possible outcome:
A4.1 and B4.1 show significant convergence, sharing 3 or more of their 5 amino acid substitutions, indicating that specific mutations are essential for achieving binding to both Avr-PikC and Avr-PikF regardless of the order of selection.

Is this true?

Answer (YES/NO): NO